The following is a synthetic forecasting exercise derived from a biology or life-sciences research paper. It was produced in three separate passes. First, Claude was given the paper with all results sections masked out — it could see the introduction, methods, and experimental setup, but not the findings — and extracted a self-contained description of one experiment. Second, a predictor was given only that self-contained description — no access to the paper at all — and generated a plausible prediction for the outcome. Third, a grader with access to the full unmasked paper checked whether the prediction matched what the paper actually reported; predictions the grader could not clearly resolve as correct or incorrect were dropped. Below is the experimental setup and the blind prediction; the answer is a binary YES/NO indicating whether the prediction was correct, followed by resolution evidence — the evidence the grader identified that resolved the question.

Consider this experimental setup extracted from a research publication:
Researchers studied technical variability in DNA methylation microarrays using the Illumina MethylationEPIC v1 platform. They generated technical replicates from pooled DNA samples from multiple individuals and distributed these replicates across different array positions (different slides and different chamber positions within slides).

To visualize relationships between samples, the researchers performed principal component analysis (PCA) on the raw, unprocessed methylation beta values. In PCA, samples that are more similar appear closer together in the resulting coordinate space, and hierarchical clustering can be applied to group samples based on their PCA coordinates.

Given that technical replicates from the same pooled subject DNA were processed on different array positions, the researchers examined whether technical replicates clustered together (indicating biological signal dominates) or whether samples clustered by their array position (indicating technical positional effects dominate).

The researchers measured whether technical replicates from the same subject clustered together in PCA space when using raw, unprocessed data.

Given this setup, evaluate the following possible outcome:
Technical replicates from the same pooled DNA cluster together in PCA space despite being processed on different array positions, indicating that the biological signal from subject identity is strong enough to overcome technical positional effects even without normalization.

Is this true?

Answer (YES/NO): NO